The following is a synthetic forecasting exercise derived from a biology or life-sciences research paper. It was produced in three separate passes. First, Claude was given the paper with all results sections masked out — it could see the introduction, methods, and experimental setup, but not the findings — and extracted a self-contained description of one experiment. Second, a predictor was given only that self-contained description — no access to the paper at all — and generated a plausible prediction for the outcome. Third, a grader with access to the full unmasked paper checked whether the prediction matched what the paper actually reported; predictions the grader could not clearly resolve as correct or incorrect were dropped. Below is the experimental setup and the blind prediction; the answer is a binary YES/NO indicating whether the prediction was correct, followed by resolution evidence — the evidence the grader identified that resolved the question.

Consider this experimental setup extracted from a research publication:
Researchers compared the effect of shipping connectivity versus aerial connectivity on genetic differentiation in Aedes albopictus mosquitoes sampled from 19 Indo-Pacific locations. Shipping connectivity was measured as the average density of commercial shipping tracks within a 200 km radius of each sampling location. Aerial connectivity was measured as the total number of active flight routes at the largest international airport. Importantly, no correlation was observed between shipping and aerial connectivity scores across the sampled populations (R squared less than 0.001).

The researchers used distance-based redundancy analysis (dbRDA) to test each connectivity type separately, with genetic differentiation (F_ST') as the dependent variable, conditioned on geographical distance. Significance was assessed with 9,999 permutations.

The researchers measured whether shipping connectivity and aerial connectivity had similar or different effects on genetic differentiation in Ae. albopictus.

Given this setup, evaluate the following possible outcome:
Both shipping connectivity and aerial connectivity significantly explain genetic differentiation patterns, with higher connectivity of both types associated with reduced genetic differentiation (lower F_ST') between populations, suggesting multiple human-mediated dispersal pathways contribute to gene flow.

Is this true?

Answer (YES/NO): YES